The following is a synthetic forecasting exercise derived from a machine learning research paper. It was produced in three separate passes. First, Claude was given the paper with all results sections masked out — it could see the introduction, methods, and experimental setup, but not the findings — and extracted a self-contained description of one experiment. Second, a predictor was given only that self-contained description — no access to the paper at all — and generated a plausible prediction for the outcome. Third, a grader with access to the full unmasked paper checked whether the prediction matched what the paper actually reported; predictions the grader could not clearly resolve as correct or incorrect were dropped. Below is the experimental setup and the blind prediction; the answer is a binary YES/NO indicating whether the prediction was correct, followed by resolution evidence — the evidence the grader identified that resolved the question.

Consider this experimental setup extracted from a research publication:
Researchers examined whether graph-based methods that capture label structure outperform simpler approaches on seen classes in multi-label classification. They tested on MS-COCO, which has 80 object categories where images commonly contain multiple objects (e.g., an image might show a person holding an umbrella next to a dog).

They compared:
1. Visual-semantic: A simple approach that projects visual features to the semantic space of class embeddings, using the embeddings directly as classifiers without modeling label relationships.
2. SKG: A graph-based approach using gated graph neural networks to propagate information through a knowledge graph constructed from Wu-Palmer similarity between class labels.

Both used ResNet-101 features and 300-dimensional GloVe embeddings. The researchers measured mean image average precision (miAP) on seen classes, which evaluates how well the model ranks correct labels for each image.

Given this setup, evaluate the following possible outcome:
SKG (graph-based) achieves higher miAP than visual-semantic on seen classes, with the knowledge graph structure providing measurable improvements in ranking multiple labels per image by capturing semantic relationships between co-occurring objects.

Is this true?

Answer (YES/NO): YES